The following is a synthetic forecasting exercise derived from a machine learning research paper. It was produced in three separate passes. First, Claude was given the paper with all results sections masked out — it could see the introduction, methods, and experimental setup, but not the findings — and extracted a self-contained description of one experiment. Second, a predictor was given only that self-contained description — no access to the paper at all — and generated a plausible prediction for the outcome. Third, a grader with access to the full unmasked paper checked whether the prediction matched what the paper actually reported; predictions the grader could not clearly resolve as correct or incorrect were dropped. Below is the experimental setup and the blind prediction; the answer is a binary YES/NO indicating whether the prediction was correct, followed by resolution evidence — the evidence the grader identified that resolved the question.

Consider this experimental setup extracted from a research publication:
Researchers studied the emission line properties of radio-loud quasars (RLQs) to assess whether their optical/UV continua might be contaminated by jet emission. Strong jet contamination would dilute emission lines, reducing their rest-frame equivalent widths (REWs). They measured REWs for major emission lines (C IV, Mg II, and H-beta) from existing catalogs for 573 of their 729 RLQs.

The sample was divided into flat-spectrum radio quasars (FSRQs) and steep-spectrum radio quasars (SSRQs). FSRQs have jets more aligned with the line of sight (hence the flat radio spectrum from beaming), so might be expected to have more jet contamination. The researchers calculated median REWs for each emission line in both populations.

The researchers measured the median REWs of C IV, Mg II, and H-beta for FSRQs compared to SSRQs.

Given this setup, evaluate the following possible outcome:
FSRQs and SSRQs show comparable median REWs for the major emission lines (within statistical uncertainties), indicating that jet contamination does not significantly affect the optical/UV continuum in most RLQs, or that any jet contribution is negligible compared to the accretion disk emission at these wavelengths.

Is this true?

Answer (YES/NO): YES